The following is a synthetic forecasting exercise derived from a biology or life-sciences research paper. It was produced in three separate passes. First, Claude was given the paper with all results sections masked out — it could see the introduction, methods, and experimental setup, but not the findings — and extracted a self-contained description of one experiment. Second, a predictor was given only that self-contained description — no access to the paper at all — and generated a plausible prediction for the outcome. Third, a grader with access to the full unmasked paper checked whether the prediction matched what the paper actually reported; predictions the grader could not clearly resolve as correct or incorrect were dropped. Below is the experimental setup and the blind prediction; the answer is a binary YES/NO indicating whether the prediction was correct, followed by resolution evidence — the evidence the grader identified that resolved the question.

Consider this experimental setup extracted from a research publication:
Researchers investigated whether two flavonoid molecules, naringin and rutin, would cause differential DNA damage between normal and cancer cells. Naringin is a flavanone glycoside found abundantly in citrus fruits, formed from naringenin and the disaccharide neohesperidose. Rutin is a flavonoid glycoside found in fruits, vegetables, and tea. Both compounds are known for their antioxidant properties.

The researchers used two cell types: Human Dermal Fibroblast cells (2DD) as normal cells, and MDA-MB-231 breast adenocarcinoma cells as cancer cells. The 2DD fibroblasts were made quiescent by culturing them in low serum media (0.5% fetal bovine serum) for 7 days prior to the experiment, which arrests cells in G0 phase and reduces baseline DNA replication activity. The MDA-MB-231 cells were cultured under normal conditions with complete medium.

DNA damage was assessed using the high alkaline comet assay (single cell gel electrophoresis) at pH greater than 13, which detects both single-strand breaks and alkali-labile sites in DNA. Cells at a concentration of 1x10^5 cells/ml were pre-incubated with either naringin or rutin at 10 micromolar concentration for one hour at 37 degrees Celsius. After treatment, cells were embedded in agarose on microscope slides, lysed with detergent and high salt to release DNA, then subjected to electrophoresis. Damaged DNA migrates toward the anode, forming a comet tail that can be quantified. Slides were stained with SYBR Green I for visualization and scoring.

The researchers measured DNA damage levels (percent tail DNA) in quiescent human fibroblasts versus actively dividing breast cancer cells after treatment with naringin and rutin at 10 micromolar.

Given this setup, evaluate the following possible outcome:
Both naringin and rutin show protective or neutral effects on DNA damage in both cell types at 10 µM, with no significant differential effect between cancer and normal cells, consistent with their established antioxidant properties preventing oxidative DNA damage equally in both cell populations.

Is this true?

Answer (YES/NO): NO